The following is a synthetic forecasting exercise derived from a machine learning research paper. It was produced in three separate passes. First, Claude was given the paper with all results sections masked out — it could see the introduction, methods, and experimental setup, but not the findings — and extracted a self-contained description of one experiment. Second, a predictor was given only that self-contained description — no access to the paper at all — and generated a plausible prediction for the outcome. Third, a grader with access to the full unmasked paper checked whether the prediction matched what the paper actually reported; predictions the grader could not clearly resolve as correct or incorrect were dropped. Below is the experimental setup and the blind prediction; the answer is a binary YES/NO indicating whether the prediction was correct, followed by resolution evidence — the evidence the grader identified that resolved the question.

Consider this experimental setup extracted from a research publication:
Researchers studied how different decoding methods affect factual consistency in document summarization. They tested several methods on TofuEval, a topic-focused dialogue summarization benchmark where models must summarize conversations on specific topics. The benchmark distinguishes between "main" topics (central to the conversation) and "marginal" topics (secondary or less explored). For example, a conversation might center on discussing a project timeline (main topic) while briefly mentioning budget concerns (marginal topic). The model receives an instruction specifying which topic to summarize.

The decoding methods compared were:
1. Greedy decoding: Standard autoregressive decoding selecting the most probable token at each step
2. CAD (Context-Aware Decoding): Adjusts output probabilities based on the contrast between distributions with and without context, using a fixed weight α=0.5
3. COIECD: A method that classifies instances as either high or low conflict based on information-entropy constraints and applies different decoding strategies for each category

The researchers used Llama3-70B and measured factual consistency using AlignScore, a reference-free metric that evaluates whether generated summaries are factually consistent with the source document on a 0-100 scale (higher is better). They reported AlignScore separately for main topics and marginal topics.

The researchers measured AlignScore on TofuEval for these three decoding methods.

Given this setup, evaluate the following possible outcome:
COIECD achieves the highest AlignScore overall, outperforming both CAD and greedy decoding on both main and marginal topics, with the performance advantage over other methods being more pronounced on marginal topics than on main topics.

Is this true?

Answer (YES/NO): NO